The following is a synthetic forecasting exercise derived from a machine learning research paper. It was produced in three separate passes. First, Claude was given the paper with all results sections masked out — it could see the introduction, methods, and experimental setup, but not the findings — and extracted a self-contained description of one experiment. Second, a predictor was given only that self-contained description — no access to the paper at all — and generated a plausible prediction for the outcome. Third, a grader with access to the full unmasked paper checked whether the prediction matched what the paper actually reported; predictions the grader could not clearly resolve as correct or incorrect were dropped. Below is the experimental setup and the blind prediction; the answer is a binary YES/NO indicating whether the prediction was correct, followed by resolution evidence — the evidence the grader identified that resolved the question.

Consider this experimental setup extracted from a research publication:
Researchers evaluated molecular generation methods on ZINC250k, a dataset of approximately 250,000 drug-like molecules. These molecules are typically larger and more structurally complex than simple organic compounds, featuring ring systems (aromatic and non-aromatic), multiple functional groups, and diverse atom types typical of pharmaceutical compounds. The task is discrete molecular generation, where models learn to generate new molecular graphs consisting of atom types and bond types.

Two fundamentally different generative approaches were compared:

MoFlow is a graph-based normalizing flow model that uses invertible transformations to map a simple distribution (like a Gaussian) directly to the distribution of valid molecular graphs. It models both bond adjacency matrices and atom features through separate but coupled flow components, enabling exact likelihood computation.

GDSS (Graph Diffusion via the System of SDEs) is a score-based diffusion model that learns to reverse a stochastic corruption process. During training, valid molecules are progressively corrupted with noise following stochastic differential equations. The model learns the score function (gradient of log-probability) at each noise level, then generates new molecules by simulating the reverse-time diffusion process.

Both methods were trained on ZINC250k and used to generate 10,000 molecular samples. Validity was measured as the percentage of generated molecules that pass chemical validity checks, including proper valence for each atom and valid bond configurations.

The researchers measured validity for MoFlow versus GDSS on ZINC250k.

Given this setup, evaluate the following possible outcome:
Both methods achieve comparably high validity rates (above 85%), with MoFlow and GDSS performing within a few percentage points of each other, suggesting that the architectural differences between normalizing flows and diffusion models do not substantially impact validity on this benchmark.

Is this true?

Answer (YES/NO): NO